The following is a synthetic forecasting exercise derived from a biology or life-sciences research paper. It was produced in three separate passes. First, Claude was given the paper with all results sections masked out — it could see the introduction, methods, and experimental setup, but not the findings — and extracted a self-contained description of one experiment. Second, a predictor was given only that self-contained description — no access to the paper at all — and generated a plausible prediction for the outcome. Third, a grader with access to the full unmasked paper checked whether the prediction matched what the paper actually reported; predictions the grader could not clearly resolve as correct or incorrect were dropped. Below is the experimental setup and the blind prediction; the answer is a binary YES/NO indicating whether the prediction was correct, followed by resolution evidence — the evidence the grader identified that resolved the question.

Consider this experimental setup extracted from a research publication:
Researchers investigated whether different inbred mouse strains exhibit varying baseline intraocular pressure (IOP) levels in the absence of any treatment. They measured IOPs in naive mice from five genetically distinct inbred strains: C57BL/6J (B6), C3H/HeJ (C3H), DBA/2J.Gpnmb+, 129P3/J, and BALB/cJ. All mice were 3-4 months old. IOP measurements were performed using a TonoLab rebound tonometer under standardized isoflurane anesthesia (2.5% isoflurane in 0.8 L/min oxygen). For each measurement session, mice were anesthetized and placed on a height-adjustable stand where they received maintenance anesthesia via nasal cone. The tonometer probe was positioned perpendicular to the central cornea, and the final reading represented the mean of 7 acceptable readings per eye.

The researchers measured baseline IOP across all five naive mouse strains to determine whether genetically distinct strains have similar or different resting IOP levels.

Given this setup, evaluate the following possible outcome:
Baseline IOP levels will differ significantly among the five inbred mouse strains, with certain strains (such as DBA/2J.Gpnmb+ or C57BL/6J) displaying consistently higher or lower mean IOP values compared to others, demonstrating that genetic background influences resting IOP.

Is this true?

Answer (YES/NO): YES